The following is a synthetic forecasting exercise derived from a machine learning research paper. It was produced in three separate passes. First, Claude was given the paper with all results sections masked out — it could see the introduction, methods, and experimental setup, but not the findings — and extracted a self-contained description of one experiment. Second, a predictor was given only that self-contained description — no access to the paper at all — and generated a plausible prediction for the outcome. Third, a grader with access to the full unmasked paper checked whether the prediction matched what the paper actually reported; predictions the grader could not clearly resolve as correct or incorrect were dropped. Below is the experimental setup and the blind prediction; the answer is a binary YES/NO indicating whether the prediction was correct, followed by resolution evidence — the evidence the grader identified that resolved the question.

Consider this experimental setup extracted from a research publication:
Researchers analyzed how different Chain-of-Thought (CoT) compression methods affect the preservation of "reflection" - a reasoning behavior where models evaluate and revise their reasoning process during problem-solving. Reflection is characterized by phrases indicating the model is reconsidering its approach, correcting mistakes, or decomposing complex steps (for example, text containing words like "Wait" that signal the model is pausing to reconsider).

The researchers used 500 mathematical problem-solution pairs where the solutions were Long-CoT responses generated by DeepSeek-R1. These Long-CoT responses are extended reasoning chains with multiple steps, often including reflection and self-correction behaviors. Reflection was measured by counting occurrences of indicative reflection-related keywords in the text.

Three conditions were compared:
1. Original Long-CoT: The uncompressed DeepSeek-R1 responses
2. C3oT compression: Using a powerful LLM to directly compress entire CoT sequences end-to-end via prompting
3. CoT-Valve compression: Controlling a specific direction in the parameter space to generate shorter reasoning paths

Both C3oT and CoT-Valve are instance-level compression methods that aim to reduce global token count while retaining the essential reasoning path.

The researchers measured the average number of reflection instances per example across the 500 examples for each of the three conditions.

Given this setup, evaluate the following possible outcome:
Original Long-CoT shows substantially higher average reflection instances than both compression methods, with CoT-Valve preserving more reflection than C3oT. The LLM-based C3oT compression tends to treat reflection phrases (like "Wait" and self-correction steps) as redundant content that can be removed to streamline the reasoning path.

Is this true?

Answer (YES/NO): YES